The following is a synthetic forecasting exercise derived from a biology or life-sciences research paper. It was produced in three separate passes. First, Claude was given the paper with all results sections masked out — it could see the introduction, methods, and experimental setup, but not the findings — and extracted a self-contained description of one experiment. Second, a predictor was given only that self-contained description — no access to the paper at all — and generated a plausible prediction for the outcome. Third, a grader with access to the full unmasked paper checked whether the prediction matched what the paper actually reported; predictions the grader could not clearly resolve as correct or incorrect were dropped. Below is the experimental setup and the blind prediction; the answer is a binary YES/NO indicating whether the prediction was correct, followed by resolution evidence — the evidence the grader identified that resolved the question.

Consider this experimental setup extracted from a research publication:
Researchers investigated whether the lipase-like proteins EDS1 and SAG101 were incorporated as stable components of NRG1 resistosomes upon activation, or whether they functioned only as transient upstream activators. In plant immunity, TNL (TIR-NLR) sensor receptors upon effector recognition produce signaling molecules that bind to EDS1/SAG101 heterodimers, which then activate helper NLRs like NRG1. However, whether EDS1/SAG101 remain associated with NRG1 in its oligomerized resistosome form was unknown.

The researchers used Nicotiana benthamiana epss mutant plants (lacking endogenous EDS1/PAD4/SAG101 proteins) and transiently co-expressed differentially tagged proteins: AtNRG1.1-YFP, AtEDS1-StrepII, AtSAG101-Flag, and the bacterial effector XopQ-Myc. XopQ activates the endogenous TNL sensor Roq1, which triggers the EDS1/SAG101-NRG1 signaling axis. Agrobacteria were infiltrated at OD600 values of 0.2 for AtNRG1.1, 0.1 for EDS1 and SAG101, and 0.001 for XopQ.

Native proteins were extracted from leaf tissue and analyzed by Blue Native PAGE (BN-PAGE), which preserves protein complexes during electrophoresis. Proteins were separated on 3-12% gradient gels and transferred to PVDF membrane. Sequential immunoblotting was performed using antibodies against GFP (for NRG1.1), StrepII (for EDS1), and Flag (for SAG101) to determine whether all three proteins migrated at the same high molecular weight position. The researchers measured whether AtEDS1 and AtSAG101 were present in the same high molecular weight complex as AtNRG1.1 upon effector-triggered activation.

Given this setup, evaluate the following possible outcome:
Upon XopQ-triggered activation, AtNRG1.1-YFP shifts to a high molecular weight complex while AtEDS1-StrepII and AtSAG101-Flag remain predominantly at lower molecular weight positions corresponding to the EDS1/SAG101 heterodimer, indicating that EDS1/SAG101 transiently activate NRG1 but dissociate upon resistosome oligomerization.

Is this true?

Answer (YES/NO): YES